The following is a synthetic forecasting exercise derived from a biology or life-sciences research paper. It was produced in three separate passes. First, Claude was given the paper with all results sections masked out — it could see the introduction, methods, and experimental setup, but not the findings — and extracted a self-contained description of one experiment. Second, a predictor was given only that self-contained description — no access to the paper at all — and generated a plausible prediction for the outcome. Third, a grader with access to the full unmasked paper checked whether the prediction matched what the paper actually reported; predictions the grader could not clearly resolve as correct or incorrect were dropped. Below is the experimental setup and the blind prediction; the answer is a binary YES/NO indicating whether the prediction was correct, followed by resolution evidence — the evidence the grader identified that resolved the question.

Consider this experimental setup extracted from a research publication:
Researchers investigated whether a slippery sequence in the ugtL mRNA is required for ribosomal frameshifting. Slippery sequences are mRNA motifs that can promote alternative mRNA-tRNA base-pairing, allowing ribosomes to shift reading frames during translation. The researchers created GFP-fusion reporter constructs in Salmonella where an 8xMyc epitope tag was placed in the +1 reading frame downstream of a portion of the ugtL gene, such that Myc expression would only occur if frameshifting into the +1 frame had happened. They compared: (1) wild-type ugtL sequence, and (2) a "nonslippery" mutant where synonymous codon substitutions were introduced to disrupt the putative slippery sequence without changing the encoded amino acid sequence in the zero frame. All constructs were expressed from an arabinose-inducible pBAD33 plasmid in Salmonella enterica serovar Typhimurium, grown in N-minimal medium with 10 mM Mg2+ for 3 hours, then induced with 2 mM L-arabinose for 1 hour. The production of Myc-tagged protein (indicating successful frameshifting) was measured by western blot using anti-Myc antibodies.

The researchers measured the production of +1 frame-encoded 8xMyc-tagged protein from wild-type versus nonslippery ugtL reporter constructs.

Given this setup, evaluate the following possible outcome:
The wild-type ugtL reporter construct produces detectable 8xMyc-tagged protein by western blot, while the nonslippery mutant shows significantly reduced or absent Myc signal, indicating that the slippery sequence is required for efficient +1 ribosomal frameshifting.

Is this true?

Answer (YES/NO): YES